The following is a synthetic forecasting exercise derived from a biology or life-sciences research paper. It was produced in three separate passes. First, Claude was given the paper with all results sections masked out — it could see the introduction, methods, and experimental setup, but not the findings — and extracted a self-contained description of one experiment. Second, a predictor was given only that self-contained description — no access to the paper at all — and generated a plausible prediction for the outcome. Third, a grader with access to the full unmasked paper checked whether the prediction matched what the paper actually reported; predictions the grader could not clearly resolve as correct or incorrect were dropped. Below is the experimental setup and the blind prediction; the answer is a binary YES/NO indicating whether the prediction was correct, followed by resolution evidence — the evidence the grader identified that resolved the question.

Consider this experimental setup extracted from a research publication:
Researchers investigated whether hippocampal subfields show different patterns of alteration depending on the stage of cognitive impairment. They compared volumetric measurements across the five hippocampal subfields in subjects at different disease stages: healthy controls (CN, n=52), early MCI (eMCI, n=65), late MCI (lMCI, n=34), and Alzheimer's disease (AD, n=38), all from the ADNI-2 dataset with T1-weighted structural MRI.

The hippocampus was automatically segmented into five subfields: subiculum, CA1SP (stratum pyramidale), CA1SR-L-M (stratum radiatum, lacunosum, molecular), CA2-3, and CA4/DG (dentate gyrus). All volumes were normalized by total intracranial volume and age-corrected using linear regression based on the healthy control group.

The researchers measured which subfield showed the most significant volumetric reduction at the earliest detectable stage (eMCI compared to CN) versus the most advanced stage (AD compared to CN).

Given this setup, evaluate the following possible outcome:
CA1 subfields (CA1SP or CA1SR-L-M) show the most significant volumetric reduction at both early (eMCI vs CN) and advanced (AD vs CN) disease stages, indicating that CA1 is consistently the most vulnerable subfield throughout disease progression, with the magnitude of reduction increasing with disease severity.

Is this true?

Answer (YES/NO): NO